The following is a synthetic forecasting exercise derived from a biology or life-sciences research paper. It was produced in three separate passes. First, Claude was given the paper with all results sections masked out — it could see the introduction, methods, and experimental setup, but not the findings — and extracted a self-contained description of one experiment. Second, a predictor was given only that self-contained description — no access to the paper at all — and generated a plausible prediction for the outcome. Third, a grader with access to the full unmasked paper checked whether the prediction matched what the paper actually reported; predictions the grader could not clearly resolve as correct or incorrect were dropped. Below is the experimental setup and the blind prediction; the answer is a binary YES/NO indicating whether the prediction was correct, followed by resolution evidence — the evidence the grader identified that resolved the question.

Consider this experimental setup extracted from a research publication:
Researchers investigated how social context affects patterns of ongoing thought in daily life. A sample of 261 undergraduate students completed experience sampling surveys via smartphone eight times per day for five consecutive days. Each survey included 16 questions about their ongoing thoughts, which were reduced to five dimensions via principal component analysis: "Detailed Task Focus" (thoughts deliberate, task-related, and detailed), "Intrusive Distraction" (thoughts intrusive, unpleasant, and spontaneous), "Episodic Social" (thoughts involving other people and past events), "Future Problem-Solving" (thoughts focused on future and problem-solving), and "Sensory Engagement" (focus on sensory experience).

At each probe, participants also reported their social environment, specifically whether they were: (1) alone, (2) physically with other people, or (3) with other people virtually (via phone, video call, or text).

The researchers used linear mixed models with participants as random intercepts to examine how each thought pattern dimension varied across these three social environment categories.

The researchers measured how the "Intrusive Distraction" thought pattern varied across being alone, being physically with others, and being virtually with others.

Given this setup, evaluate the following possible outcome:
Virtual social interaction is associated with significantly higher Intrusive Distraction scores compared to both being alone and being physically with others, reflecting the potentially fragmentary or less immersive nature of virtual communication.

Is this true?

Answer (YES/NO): NO